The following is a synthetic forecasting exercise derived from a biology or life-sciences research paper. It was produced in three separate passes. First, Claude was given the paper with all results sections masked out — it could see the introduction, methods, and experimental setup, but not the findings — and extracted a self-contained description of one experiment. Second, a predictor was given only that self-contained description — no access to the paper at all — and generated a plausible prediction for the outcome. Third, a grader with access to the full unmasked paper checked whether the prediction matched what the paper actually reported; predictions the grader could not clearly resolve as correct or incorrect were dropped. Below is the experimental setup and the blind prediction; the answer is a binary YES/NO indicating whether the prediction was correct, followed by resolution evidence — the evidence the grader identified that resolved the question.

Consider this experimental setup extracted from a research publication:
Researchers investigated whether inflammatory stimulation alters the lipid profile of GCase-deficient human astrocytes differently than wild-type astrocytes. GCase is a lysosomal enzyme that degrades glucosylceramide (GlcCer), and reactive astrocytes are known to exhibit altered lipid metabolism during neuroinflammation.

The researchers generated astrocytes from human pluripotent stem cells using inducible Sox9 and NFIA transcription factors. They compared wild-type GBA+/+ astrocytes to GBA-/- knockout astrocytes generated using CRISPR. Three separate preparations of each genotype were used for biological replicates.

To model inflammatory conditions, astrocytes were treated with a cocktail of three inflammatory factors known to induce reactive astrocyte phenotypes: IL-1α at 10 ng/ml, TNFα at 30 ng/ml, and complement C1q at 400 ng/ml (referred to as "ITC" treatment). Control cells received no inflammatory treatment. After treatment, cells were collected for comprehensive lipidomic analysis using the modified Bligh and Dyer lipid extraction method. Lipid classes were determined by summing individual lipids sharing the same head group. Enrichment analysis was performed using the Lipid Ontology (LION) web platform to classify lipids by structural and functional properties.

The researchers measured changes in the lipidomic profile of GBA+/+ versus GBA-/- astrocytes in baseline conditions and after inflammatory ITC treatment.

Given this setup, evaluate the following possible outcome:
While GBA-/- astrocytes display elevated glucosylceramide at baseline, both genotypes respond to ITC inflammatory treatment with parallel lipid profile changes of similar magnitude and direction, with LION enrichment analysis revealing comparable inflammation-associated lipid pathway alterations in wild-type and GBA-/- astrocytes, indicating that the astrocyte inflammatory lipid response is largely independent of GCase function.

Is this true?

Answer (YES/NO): NO